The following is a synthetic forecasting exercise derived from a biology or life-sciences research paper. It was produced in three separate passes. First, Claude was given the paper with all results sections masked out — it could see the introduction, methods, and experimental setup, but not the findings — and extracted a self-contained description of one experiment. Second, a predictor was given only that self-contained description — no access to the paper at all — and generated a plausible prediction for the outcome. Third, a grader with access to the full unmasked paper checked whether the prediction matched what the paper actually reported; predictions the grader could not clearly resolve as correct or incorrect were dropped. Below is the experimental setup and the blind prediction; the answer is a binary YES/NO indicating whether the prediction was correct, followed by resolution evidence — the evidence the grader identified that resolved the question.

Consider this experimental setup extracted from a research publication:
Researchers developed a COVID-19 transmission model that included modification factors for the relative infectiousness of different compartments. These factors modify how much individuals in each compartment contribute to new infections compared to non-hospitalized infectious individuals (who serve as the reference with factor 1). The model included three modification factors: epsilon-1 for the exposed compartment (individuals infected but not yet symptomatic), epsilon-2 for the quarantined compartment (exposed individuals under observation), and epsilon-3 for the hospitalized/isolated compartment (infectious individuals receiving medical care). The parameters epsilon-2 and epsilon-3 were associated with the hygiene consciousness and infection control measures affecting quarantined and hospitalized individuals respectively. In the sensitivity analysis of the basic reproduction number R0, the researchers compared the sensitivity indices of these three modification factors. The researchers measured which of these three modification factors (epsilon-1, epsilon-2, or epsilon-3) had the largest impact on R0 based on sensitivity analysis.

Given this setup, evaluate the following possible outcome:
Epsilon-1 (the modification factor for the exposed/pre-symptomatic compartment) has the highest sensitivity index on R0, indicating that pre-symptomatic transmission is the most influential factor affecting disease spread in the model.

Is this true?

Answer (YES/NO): YES